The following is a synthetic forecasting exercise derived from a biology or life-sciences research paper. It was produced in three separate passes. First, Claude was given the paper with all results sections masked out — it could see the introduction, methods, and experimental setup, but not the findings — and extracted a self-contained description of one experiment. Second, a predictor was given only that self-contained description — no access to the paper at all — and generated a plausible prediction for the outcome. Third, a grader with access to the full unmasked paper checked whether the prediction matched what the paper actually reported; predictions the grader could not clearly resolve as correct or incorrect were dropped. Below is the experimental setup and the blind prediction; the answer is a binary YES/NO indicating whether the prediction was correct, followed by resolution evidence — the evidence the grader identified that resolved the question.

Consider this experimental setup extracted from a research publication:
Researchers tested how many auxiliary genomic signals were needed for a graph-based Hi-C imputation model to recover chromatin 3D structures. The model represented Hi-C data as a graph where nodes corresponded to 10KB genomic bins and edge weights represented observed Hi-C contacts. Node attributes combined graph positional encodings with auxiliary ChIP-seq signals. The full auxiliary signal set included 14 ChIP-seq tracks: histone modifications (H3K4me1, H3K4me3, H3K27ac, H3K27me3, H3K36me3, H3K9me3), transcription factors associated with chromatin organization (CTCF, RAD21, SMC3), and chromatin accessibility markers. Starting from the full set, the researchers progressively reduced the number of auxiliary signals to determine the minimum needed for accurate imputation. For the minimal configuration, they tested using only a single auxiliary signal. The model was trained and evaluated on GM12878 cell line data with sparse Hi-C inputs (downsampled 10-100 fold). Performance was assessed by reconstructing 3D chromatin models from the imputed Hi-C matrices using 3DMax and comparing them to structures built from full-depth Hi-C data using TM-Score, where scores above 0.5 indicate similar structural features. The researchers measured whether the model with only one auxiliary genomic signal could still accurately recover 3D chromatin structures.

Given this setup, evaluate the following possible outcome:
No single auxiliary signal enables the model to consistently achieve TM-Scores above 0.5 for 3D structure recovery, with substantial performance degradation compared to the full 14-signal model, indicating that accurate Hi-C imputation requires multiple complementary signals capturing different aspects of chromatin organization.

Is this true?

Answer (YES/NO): NO